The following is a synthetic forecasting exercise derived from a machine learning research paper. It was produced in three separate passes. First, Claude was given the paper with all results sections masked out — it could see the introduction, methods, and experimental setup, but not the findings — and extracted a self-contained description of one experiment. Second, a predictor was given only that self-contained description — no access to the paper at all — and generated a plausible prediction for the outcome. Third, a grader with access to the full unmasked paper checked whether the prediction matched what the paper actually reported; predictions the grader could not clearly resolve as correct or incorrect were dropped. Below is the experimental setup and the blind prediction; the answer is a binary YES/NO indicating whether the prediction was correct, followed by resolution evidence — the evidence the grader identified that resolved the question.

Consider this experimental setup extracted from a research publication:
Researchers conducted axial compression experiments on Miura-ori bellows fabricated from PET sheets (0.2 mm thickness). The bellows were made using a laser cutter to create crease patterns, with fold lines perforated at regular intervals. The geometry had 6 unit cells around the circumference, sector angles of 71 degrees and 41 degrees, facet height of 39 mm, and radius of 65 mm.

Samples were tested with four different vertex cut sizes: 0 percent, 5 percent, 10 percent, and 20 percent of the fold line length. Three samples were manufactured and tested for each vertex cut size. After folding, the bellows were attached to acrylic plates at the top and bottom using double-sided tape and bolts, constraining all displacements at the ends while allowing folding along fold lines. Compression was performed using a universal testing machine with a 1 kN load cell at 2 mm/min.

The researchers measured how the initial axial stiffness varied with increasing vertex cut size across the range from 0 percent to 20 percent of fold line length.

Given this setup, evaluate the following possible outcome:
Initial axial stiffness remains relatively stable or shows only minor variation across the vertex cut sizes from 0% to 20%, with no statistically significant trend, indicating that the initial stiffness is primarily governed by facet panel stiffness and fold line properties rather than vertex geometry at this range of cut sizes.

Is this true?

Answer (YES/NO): NO